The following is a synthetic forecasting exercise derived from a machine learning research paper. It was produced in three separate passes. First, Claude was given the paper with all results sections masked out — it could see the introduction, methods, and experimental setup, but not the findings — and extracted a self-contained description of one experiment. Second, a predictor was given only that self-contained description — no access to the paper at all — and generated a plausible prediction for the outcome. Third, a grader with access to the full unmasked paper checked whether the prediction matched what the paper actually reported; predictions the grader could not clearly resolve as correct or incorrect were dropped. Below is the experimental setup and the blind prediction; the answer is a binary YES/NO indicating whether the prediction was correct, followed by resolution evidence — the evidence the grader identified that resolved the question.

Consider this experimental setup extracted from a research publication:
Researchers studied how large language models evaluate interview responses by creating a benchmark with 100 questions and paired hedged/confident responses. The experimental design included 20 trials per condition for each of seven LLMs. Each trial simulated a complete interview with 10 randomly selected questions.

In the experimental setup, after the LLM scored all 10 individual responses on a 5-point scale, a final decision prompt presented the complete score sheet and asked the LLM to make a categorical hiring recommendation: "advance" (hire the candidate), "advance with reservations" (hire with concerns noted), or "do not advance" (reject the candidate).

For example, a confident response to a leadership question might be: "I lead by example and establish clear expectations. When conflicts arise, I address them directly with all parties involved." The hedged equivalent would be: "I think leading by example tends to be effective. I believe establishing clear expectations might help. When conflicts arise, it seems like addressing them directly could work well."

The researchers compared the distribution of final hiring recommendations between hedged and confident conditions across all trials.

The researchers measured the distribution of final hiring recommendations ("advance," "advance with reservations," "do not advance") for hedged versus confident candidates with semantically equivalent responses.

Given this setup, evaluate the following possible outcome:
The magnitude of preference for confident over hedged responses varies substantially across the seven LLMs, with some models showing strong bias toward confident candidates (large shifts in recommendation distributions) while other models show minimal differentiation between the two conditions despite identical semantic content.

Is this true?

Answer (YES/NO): NO